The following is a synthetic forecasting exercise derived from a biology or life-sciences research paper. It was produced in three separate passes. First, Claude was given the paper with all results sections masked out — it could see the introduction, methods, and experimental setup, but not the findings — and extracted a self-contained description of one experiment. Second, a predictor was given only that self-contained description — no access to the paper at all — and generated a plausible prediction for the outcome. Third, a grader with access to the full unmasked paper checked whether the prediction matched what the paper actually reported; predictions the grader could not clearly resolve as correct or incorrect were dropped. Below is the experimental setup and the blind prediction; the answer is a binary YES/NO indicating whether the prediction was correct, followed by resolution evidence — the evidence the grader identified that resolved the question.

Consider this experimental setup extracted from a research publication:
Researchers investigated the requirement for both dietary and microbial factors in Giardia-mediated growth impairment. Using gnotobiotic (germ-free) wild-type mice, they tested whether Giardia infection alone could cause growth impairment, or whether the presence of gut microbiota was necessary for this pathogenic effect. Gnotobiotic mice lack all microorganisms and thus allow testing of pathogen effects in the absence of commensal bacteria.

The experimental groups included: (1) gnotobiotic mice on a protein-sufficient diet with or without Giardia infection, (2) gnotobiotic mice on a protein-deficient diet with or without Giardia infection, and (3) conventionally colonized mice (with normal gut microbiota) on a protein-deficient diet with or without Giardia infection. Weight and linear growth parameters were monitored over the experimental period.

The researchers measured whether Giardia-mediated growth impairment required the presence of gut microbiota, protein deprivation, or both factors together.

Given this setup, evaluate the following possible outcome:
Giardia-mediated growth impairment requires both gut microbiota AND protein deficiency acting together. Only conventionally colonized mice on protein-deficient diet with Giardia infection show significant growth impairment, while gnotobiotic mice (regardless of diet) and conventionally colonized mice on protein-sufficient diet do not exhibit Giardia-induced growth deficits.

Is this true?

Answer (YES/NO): YES